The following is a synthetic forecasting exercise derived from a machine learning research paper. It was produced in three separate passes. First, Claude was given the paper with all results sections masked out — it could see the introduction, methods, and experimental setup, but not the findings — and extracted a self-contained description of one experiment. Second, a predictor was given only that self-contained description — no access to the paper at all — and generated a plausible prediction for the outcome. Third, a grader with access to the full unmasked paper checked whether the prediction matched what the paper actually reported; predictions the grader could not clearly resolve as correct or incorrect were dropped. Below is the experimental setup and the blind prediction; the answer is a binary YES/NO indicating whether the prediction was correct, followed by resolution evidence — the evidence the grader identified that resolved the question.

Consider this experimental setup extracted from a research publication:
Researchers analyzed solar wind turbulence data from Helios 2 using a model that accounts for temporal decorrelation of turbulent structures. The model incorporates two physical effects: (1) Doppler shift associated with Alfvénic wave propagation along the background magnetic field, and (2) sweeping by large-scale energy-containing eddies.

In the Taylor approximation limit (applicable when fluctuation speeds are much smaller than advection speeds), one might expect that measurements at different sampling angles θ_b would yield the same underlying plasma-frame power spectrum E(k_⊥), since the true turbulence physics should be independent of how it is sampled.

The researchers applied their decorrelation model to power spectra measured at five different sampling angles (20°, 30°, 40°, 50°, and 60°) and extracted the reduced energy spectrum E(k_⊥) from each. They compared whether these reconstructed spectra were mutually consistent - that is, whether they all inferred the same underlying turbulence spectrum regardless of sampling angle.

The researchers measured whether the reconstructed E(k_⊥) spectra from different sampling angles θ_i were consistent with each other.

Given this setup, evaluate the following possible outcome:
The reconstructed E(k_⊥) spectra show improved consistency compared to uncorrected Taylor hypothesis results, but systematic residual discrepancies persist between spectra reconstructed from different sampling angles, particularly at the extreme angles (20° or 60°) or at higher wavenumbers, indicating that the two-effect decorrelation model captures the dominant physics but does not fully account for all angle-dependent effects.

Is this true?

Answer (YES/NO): NO